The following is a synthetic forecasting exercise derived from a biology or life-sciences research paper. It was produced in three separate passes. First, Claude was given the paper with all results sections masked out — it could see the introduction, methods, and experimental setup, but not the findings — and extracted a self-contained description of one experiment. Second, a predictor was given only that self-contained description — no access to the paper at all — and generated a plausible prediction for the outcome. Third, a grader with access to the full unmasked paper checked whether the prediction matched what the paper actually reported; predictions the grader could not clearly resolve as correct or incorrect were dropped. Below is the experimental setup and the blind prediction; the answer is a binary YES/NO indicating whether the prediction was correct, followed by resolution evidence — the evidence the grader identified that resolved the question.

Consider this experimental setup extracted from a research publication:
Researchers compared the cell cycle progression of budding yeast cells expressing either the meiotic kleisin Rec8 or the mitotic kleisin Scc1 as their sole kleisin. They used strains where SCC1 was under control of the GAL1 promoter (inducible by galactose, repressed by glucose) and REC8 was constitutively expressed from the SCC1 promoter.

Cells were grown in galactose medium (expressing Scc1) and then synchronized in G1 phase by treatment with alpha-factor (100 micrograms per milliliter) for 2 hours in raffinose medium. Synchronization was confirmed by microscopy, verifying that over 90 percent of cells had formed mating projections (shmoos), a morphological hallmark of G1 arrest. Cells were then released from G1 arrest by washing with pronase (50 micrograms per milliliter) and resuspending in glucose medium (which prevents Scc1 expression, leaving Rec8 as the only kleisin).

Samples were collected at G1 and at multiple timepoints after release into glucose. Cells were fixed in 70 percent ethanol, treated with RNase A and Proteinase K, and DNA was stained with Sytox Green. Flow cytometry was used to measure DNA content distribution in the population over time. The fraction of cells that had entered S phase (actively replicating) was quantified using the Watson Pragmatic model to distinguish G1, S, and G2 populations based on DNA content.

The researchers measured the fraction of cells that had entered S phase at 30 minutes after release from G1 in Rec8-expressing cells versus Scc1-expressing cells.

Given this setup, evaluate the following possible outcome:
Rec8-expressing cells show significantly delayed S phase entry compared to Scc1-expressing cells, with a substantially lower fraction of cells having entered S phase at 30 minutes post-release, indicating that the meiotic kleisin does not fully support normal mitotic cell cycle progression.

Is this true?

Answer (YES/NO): NO